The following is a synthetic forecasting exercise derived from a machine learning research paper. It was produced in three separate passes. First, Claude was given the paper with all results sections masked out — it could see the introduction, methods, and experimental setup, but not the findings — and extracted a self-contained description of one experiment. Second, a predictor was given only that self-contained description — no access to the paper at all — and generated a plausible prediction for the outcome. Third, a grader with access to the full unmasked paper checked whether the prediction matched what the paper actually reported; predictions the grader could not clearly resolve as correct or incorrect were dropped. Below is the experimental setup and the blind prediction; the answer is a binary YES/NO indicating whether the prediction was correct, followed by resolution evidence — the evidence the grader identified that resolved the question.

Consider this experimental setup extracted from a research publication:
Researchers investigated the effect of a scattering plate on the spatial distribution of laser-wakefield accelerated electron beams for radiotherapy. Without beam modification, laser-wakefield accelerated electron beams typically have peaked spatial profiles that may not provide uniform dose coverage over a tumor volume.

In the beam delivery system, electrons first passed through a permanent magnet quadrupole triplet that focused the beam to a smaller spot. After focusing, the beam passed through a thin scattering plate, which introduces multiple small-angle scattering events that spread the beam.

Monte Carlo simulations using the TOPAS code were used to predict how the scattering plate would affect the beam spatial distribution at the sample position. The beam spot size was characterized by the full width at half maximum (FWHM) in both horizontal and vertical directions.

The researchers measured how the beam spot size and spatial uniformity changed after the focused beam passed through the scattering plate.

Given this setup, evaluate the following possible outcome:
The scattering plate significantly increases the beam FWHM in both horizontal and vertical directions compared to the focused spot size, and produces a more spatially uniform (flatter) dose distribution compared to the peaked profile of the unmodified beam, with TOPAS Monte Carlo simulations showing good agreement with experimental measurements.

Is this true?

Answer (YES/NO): YES